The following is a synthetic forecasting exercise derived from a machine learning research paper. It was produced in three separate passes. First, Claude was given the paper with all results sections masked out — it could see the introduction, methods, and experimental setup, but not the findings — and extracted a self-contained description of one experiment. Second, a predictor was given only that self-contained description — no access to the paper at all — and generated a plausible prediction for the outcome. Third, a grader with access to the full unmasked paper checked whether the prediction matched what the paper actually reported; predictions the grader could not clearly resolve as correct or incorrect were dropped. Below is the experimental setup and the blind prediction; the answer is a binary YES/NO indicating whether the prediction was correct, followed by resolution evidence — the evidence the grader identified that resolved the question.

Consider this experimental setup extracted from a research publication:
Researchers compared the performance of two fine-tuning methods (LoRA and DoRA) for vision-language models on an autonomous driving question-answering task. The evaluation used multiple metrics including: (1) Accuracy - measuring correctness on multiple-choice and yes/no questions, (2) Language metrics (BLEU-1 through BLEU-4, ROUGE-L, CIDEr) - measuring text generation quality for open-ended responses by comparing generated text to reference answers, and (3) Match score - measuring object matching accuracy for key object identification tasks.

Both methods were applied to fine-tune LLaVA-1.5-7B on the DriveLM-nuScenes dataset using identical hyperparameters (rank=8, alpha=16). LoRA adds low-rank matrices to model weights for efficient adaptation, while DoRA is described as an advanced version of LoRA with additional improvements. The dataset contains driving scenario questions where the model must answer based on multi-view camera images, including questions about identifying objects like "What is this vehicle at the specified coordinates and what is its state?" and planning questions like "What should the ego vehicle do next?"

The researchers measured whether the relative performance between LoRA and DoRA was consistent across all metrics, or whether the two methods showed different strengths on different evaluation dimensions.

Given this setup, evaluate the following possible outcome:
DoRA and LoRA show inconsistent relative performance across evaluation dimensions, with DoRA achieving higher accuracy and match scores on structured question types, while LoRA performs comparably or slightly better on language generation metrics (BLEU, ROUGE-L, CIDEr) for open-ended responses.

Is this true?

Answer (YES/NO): NO